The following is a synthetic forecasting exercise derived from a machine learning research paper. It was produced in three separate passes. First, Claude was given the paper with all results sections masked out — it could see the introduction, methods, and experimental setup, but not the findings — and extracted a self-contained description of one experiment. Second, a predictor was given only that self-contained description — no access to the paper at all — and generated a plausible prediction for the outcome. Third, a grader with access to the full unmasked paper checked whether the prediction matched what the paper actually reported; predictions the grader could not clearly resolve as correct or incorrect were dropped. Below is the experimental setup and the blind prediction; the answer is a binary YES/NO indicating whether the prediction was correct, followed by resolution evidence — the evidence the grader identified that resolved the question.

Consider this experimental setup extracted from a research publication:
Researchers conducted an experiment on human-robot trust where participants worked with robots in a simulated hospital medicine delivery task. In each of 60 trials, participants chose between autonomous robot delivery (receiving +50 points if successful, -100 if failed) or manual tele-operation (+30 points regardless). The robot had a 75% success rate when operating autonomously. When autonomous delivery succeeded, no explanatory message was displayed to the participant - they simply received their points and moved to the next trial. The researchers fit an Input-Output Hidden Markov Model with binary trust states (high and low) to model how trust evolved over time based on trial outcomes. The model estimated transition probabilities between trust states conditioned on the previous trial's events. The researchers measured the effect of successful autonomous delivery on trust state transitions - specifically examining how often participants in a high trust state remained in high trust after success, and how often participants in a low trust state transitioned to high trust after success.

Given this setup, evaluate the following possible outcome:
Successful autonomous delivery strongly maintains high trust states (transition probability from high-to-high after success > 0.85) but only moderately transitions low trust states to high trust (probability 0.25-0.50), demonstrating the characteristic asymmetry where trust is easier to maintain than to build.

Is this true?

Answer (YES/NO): NO